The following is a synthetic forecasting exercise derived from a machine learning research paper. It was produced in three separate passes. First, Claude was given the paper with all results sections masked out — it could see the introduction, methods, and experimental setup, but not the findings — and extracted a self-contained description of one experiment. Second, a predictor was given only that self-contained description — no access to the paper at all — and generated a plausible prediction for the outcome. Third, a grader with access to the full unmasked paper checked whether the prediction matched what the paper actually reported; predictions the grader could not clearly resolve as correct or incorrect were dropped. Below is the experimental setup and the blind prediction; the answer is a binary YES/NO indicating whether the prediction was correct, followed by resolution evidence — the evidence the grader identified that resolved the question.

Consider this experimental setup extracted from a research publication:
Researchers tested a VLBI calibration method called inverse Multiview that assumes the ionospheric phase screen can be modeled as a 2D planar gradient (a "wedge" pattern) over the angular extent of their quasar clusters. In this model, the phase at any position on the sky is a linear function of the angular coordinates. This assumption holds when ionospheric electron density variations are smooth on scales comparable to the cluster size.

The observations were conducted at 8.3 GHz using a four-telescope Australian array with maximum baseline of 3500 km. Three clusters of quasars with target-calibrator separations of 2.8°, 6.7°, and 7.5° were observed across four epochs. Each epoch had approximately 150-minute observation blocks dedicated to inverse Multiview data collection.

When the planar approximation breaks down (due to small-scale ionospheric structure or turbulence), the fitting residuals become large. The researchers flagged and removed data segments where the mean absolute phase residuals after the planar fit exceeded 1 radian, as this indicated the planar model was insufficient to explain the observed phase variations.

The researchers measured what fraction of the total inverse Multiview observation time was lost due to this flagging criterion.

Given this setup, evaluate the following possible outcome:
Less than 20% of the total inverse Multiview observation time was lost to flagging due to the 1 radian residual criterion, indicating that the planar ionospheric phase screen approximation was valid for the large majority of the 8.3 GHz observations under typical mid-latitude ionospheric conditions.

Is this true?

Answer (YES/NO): YES